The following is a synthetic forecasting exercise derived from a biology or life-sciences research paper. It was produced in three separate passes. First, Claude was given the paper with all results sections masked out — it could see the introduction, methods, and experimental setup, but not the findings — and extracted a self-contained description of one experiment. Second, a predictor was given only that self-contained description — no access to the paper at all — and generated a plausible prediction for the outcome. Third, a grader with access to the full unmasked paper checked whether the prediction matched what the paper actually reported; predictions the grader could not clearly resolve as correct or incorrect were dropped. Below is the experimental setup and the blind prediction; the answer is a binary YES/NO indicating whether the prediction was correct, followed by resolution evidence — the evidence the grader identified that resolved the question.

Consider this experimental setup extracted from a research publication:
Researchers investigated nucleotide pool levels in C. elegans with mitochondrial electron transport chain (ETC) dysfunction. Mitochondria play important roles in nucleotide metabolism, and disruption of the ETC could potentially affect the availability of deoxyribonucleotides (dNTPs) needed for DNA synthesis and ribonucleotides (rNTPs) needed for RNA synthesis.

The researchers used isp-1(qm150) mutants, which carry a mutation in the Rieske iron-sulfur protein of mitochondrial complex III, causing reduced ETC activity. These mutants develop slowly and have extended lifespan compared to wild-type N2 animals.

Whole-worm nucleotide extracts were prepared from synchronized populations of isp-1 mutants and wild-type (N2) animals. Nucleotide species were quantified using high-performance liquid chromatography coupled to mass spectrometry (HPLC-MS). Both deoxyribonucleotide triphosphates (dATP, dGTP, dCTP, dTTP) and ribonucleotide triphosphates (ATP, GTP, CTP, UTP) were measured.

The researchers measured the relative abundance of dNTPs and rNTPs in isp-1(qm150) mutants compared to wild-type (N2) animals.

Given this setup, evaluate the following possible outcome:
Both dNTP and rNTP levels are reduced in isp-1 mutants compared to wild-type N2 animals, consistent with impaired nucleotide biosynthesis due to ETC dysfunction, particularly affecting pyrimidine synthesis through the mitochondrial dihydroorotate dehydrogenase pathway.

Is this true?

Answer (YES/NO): NO